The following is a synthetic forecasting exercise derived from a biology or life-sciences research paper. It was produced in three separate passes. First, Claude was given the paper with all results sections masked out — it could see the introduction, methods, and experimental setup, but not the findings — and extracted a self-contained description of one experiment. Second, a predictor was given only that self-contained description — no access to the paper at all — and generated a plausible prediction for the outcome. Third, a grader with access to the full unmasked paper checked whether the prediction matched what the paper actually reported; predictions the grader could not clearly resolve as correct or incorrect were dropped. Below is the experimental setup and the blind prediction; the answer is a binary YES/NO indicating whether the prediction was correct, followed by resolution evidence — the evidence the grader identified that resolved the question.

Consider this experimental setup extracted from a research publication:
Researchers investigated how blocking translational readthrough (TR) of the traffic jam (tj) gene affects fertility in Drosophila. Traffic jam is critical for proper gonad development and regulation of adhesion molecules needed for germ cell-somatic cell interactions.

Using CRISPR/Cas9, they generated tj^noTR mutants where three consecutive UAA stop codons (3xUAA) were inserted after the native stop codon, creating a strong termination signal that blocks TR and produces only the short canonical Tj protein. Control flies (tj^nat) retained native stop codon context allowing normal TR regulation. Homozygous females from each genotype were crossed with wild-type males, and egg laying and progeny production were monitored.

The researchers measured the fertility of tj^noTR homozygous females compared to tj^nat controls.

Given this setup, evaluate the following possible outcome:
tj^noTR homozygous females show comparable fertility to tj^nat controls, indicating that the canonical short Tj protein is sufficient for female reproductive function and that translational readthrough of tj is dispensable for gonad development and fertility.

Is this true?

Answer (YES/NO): YES